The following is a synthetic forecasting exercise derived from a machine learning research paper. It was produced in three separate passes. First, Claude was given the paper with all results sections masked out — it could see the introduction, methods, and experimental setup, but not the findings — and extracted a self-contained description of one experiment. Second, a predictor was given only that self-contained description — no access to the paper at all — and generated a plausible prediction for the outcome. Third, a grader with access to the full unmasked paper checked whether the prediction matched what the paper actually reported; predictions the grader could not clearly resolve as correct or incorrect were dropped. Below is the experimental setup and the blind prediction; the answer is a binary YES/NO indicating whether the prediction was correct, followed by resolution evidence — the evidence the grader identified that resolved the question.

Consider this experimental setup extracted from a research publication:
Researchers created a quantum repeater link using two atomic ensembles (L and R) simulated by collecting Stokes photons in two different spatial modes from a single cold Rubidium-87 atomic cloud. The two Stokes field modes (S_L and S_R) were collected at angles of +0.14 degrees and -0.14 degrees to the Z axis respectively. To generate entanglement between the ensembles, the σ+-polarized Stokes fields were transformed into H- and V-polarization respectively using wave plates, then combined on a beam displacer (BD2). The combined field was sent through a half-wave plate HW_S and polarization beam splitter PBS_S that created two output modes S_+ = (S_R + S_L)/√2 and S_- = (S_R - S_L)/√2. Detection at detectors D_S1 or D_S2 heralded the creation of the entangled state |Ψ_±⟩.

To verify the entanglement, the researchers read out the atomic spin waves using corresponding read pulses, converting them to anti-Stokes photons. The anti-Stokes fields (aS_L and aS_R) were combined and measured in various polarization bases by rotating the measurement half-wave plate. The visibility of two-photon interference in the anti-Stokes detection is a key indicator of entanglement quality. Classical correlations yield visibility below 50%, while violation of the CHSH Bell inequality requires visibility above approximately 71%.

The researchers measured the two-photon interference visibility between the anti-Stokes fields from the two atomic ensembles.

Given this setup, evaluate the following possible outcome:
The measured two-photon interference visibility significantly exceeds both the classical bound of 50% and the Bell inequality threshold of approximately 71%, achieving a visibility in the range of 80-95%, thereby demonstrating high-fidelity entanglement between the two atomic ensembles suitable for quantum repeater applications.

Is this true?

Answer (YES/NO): NO